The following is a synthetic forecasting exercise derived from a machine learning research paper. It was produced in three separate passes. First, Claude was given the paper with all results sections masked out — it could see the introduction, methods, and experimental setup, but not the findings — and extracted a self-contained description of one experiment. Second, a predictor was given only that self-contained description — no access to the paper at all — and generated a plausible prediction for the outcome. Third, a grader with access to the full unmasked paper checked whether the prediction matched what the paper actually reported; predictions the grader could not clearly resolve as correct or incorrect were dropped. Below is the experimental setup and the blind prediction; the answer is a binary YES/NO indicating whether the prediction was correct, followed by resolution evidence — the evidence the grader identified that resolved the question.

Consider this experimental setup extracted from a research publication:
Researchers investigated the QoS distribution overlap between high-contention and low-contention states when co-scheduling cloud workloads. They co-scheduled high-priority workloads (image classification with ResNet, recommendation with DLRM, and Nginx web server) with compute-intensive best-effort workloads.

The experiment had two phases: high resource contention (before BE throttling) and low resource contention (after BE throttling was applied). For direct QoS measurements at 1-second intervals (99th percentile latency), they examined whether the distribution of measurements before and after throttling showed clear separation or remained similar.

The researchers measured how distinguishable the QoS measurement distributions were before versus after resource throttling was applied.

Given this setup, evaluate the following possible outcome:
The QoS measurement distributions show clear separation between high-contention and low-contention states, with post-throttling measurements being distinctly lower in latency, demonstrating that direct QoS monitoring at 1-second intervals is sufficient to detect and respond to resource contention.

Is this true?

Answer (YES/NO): NO